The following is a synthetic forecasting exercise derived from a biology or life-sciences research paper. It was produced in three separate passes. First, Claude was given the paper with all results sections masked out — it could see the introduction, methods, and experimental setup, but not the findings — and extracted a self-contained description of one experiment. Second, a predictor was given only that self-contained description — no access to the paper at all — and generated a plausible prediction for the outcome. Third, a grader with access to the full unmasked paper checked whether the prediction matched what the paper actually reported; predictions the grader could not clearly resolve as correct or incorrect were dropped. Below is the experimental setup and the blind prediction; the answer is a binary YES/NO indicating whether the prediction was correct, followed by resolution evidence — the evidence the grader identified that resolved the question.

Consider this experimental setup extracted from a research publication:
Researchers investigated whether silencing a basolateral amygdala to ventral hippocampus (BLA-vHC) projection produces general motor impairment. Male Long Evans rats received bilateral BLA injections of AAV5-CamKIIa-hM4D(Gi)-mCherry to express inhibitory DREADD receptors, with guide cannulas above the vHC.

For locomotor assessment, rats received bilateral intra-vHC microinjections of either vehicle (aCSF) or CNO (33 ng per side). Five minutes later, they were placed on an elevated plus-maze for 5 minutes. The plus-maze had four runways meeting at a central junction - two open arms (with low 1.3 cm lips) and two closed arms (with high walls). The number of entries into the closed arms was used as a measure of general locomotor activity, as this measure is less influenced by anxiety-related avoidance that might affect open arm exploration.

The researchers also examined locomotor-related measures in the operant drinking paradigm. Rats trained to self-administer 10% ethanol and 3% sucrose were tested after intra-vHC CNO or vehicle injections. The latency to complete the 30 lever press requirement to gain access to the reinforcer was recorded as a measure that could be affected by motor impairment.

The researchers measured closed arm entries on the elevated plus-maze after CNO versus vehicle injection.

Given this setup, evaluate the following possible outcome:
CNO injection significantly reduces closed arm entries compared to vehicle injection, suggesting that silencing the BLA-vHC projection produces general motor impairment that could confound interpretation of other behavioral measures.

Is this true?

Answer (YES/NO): NO